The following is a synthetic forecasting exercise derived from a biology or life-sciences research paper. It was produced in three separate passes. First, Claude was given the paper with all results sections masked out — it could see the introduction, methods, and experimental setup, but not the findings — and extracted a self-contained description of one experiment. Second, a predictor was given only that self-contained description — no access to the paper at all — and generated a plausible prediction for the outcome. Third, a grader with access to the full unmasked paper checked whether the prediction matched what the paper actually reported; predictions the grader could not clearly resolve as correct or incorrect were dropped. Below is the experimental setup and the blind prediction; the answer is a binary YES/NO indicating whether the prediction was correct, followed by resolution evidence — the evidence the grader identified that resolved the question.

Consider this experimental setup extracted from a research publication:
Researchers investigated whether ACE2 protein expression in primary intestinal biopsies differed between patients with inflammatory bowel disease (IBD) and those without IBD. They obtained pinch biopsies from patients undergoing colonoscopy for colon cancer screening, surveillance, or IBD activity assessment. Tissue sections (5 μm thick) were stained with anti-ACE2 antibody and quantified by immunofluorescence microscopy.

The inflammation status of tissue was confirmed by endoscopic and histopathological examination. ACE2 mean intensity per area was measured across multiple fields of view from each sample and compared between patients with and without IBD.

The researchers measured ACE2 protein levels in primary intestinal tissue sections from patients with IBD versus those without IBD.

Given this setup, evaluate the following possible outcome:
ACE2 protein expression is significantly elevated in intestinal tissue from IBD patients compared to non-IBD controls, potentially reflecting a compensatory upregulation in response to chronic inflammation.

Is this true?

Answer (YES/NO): NO